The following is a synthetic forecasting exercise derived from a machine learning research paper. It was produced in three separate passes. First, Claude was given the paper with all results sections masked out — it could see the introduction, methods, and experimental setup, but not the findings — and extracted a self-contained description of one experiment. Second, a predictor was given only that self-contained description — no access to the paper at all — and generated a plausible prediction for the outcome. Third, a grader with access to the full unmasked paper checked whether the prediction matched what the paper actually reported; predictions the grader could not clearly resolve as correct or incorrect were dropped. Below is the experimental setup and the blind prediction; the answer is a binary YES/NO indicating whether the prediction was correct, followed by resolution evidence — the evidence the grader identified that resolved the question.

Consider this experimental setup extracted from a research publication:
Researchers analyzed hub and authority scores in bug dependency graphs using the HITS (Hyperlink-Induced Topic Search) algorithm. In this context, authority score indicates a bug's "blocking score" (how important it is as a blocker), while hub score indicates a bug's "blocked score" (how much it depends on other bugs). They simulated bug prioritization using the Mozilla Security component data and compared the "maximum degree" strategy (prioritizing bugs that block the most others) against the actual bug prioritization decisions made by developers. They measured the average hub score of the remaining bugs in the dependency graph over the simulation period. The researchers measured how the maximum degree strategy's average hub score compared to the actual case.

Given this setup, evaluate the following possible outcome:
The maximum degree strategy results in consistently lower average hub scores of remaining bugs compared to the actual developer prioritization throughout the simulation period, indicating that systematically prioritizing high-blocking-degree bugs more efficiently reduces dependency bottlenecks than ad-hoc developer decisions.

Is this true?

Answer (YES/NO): YES